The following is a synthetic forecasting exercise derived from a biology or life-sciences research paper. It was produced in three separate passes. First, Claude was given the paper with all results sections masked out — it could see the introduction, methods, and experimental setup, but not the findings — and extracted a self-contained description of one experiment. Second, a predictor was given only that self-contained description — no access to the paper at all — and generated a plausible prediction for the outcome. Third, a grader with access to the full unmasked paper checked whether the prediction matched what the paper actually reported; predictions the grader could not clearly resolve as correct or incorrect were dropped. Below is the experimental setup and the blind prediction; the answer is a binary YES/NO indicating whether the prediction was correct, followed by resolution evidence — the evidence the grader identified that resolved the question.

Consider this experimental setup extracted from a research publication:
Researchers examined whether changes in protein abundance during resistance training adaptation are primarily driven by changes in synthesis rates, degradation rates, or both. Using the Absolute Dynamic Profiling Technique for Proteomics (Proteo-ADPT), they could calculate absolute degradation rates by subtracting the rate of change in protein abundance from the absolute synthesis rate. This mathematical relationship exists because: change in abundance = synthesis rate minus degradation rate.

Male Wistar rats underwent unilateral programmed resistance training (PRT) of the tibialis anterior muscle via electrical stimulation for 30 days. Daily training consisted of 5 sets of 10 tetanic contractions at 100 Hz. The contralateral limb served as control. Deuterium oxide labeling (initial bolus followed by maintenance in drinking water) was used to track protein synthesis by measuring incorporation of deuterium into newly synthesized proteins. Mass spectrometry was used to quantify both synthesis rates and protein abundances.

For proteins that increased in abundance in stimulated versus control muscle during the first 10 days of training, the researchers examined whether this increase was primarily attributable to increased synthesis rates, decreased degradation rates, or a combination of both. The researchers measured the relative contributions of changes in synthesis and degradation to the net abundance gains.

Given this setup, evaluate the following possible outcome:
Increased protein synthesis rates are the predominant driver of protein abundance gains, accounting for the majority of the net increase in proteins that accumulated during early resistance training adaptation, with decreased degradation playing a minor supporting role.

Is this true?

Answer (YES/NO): NO